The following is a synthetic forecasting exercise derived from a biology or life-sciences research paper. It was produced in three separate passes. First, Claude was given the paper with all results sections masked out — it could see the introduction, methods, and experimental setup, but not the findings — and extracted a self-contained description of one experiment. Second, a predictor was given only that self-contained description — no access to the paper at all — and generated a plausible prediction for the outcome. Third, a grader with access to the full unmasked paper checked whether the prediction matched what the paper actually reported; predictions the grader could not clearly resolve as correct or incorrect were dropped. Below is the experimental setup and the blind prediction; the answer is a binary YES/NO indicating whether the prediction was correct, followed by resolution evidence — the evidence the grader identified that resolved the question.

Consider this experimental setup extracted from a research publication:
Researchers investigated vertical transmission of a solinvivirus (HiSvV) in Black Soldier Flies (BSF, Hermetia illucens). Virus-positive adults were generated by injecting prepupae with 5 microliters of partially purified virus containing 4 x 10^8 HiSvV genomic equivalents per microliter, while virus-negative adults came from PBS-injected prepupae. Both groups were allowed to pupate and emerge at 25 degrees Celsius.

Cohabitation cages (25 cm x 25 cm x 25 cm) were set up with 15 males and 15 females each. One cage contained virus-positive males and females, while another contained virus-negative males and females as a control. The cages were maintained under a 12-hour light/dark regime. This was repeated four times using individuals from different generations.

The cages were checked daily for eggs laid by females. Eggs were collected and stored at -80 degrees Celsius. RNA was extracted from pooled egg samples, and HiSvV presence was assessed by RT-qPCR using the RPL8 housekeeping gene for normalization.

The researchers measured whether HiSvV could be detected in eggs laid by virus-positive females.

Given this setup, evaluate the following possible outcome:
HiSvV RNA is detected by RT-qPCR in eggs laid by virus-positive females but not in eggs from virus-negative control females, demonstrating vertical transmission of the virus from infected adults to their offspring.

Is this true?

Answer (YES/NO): YES